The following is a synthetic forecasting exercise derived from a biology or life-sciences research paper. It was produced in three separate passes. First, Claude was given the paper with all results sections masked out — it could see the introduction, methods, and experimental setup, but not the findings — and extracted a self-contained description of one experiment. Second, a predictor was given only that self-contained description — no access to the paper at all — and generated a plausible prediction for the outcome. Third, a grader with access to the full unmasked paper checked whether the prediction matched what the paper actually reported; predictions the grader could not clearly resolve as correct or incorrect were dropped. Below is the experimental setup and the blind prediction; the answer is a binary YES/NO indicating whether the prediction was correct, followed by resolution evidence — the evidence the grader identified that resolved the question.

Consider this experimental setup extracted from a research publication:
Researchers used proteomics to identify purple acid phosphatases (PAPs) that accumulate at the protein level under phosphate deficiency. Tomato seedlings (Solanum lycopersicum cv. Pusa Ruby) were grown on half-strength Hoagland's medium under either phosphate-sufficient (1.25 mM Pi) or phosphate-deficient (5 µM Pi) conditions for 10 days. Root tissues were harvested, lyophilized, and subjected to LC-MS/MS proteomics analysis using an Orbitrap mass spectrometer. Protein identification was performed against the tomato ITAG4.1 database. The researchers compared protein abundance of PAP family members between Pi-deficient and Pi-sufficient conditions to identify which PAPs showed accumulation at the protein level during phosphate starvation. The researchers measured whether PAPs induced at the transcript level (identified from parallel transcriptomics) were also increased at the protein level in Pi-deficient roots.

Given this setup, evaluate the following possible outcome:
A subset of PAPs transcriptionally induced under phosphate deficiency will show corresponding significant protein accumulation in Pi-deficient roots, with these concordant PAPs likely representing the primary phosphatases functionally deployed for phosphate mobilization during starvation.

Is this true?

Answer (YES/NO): YES